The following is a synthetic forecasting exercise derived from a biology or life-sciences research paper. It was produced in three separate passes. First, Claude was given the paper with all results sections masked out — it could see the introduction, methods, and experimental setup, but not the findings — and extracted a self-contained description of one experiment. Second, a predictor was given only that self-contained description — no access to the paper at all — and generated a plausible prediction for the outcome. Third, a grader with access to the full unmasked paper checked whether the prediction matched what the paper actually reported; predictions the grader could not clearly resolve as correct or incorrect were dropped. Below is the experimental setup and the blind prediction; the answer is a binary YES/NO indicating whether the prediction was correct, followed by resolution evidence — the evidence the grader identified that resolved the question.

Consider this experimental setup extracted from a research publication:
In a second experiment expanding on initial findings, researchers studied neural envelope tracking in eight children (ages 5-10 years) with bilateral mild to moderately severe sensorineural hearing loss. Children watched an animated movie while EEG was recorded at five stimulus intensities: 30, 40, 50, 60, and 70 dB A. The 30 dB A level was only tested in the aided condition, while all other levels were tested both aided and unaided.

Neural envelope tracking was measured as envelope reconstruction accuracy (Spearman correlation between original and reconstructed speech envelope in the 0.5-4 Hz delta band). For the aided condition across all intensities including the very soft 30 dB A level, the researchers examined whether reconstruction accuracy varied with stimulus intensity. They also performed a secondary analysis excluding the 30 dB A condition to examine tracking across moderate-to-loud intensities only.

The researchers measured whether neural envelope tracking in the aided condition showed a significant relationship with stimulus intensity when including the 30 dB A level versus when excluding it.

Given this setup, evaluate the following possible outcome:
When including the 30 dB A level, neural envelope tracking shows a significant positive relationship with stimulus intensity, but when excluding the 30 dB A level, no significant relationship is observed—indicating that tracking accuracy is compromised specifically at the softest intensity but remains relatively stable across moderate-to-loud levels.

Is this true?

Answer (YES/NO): YES